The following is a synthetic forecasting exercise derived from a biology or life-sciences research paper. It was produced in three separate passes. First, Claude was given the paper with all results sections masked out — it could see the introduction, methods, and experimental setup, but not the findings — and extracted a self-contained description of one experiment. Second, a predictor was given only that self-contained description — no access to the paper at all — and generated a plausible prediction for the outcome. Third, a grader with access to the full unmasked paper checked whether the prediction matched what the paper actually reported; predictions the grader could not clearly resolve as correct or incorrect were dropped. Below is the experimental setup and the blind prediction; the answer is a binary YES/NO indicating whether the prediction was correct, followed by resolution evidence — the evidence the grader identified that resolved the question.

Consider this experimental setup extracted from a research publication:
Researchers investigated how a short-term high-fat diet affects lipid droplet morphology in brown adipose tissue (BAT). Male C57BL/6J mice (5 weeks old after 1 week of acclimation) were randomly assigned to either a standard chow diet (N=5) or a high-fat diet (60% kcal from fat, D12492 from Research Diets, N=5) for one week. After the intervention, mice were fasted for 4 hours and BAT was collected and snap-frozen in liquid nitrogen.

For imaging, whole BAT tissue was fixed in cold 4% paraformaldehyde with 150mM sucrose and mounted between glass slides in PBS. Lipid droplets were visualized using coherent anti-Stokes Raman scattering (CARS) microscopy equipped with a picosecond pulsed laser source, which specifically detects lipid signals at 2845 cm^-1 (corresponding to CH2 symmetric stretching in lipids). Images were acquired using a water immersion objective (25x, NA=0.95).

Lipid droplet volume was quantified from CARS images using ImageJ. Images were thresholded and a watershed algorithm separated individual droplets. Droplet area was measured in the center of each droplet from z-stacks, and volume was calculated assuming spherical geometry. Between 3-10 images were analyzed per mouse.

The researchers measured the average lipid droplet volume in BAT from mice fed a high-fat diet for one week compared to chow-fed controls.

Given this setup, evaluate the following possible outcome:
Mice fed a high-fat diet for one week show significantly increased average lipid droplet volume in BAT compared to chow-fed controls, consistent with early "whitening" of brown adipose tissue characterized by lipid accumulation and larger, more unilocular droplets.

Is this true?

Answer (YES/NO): YES